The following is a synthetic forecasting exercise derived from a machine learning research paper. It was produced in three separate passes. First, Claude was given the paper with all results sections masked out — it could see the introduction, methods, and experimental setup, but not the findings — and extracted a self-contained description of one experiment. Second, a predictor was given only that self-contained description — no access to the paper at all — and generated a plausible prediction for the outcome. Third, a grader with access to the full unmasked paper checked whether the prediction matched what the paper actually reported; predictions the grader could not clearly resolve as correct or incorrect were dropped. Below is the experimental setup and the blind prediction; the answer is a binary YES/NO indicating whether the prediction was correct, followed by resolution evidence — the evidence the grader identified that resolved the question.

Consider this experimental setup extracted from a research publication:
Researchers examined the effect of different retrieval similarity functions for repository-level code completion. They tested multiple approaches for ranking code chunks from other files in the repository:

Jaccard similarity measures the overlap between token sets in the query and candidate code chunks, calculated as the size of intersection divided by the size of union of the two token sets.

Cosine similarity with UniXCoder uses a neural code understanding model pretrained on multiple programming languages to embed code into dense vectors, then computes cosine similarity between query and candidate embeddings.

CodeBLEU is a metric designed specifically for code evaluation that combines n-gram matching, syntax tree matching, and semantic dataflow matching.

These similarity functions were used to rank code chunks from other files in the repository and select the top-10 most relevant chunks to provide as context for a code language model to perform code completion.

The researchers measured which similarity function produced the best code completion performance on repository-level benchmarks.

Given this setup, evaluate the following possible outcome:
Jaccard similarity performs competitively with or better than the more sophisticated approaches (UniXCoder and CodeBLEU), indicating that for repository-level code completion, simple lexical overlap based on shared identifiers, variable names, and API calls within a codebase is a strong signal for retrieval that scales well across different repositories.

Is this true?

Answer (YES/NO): YES